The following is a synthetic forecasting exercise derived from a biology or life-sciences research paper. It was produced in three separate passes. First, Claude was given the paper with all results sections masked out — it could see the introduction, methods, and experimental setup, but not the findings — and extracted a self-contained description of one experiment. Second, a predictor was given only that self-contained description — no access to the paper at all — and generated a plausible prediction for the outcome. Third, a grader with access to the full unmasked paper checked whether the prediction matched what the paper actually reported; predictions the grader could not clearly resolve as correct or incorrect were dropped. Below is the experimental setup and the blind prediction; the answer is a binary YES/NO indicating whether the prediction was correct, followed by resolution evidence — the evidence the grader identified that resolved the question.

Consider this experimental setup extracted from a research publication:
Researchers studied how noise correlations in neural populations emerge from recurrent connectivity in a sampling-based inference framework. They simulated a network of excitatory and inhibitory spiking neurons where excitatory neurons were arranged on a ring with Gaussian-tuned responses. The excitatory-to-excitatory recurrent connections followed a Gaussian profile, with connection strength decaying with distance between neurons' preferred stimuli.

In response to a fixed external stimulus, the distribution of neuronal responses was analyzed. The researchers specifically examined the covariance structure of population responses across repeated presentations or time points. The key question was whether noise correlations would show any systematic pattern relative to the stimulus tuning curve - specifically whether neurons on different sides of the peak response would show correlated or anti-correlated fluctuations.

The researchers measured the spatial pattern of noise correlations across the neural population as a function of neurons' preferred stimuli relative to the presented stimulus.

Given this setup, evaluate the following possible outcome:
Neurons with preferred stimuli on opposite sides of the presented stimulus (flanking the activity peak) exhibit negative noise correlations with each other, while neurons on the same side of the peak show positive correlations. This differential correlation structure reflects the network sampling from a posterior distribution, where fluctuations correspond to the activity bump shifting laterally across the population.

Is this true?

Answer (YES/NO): YES